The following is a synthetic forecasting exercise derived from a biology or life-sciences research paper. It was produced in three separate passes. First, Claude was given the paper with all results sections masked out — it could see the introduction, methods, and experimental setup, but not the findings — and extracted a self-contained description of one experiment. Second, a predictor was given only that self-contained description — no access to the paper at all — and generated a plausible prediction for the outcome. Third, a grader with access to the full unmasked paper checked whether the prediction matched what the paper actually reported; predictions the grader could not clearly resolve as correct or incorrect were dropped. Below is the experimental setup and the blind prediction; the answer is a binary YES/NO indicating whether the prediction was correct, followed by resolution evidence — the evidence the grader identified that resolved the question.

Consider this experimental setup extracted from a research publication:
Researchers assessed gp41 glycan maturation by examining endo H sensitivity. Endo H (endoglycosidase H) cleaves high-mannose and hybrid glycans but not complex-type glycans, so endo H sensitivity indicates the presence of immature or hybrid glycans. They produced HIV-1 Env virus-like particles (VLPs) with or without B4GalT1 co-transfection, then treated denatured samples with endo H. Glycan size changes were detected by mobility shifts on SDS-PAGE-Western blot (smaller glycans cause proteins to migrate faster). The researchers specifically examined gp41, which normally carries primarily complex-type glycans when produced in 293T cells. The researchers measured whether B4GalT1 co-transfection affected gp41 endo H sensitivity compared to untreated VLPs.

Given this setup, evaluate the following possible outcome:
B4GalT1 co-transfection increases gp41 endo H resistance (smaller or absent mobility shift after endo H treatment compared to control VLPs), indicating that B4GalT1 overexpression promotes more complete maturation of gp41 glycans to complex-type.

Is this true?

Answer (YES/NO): NO